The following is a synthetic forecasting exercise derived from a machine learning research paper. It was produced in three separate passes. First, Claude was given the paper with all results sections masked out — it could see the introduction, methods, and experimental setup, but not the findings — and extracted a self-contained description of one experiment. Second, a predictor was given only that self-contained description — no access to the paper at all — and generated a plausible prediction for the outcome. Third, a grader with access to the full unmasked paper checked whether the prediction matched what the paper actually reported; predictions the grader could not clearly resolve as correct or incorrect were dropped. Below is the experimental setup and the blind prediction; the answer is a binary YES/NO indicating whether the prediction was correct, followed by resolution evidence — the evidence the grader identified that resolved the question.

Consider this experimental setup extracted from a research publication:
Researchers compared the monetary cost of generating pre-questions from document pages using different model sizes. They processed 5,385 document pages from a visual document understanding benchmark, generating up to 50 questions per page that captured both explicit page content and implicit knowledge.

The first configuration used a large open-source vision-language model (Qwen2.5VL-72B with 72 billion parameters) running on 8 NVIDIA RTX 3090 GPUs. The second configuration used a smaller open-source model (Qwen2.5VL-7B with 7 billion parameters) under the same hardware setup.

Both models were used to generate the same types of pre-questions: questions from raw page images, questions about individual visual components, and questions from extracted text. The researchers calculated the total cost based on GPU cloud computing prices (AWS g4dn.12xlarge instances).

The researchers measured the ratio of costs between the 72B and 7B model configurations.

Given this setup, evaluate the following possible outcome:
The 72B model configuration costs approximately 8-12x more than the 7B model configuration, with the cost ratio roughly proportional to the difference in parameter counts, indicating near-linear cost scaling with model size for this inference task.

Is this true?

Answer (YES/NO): NO